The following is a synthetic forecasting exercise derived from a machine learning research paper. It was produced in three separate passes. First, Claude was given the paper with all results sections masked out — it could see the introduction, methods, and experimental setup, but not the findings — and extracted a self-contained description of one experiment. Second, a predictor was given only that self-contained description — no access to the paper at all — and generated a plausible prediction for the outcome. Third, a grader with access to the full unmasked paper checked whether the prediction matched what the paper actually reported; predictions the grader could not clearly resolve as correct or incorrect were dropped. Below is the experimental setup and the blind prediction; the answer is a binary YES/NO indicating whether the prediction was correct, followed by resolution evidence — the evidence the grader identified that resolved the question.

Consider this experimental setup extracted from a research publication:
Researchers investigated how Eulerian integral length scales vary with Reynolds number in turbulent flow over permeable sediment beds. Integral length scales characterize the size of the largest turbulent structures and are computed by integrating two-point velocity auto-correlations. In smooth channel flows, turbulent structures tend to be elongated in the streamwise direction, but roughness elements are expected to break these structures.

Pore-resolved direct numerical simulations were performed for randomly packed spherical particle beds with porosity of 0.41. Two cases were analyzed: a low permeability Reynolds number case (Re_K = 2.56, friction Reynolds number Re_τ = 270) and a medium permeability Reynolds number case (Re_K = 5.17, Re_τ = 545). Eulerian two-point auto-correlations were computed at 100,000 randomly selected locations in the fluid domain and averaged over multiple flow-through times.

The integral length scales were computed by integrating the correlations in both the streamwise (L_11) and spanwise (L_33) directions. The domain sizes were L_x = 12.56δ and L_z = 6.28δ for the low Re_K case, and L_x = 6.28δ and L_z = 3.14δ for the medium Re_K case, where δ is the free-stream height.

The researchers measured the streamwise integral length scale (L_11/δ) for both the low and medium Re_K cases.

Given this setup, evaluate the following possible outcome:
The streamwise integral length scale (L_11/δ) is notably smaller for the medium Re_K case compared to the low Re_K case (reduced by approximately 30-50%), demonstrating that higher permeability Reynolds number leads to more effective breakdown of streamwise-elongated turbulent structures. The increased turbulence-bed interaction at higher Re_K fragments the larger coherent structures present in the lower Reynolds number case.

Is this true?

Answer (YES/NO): YES